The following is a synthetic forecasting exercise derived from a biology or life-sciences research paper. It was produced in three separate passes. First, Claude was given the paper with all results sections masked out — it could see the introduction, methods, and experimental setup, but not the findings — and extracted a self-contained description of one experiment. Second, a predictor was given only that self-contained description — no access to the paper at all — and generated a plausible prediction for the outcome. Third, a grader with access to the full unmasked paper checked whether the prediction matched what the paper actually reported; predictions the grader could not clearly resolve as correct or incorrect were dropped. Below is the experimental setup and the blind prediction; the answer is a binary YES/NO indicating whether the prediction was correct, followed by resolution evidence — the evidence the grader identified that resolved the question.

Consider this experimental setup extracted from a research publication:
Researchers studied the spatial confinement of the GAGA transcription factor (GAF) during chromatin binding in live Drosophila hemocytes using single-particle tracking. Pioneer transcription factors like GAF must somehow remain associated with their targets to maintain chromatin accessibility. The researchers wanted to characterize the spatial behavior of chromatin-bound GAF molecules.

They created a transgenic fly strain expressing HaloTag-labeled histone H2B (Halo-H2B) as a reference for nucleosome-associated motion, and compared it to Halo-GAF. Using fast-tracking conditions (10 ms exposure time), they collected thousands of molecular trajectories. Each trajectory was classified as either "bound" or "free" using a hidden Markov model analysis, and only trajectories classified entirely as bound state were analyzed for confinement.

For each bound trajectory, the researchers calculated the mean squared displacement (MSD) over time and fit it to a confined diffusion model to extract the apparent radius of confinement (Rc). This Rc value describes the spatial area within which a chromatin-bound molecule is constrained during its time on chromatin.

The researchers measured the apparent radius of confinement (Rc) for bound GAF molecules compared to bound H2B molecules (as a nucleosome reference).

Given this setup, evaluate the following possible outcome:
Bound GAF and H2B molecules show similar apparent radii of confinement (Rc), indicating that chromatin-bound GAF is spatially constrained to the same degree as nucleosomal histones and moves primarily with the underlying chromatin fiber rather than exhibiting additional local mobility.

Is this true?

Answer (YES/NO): YES